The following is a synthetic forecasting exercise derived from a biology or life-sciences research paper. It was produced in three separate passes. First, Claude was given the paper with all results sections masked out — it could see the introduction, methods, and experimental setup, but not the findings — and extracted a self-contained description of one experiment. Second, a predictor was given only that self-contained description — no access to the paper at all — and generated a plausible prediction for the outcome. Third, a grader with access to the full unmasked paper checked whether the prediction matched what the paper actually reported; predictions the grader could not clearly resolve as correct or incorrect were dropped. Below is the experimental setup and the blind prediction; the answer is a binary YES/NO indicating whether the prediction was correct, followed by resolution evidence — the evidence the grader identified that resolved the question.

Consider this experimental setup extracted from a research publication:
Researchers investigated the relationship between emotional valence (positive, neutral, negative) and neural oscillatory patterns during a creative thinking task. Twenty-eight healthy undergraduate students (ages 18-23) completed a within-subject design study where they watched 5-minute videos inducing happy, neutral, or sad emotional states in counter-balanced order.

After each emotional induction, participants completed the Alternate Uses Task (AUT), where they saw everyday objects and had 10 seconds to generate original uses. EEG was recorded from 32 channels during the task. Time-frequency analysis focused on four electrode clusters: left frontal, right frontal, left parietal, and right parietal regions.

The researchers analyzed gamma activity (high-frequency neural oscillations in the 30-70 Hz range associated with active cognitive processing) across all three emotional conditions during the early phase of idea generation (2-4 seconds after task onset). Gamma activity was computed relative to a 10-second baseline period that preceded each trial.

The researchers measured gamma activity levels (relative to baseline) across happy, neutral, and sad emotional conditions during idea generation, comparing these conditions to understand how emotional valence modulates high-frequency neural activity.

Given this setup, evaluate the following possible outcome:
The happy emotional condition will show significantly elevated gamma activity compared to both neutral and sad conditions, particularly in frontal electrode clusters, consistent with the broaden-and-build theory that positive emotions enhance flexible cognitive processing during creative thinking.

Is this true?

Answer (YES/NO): NO